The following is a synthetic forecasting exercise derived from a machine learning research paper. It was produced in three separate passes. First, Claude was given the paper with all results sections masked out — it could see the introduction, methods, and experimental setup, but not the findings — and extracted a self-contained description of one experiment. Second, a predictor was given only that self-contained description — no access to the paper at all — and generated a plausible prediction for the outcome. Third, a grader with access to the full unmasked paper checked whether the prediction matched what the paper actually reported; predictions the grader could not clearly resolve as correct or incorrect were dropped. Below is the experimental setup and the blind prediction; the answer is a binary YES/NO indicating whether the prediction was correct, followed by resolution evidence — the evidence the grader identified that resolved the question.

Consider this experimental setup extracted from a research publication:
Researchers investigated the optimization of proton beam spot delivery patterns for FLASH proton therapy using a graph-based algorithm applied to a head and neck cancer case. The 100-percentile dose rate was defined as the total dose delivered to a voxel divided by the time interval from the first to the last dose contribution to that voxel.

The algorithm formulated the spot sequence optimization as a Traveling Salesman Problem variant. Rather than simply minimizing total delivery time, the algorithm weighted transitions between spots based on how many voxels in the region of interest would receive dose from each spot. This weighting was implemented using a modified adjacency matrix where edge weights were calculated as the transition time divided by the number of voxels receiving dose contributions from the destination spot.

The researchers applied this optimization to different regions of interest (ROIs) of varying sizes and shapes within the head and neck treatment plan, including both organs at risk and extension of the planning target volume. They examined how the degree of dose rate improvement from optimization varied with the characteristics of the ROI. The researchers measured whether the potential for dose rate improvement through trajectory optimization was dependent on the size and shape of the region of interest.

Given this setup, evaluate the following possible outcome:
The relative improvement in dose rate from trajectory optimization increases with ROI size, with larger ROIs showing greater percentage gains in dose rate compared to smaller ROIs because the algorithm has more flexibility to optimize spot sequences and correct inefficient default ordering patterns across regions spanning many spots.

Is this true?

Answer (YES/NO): NO